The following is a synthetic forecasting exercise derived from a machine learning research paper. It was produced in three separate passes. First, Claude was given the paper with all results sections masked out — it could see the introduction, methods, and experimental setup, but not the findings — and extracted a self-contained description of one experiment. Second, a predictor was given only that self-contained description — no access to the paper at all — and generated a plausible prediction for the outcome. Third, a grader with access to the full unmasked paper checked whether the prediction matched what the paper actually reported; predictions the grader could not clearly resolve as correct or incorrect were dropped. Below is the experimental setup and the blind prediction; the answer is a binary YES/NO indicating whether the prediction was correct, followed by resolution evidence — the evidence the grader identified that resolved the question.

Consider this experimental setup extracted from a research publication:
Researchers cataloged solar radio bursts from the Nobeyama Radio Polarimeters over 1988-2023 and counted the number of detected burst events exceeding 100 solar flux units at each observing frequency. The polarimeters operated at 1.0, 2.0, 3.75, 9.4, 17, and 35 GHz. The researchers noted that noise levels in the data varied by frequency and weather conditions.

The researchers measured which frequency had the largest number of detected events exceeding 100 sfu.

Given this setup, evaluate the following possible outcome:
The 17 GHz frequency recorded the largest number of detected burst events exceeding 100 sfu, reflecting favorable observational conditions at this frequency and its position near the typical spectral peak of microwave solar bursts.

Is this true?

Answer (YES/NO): NO